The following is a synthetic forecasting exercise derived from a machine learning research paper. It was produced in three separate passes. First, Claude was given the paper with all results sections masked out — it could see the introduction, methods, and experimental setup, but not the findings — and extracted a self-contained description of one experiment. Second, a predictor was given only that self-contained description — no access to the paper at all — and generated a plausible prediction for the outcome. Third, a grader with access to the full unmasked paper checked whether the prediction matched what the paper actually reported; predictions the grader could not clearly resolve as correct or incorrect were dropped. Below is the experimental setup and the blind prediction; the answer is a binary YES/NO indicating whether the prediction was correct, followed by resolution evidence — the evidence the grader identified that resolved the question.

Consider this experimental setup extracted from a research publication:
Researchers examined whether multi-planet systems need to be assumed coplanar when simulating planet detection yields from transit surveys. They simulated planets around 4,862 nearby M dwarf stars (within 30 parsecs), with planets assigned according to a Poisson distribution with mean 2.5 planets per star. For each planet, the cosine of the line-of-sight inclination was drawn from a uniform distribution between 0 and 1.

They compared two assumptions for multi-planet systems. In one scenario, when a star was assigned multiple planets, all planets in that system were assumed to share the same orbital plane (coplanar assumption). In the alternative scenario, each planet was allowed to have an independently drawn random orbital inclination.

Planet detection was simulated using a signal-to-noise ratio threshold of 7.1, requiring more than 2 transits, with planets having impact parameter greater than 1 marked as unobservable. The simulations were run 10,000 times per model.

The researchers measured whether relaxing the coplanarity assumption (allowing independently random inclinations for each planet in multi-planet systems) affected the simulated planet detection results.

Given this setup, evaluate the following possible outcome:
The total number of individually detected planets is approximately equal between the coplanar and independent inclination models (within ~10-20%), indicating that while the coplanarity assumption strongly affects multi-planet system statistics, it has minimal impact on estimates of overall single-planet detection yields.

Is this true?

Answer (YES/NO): NO